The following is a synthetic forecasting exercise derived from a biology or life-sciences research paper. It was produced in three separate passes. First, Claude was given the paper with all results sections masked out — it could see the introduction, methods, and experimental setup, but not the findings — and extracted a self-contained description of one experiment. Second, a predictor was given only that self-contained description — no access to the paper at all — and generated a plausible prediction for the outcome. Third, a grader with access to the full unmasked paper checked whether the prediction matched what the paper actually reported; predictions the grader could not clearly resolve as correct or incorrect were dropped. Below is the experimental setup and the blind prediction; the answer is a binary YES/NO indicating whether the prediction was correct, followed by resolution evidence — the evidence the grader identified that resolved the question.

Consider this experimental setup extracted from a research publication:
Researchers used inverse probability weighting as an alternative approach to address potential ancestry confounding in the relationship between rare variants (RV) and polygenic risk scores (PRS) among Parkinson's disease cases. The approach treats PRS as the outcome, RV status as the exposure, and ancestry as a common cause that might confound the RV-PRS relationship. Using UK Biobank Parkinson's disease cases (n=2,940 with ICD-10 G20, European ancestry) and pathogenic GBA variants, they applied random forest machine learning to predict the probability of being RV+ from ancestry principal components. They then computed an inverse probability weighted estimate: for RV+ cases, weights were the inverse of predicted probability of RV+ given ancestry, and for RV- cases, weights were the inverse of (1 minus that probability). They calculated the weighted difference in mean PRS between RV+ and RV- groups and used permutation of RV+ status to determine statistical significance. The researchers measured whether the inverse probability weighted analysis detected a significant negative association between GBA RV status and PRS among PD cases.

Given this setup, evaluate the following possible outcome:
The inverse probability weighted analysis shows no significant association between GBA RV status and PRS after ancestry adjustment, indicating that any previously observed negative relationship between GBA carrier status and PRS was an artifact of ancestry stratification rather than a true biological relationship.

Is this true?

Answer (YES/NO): NO